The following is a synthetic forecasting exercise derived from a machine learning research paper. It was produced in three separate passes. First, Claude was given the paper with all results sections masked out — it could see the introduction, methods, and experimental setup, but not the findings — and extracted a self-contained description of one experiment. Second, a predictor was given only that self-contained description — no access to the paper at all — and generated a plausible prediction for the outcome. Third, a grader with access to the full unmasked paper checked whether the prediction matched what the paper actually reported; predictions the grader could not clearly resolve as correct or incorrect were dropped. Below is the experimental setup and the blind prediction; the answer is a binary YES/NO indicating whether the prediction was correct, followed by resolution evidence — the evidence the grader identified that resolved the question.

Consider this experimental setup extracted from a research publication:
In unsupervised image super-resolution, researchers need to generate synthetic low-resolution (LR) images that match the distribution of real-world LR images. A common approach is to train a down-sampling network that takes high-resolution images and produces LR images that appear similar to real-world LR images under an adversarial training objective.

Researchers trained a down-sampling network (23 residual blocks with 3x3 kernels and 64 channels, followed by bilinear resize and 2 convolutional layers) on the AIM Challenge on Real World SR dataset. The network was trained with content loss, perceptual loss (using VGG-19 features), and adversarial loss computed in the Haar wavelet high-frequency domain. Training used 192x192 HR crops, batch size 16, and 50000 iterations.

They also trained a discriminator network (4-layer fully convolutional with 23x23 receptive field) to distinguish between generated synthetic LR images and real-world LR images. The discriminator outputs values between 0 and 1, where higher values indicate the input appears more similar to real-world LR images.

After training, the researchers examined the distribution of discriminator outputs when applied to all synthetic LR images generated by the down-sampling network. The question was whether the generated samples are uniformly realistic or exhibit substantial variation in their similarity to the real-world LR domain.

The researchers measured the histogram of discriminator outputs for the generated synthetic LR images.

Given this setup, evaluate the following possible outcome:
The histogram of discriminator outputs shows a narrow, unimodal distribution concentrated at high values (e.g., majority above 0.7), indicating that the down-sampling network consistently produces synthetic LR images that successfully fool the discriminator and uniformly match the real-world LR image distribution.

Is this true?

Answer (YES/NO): NO